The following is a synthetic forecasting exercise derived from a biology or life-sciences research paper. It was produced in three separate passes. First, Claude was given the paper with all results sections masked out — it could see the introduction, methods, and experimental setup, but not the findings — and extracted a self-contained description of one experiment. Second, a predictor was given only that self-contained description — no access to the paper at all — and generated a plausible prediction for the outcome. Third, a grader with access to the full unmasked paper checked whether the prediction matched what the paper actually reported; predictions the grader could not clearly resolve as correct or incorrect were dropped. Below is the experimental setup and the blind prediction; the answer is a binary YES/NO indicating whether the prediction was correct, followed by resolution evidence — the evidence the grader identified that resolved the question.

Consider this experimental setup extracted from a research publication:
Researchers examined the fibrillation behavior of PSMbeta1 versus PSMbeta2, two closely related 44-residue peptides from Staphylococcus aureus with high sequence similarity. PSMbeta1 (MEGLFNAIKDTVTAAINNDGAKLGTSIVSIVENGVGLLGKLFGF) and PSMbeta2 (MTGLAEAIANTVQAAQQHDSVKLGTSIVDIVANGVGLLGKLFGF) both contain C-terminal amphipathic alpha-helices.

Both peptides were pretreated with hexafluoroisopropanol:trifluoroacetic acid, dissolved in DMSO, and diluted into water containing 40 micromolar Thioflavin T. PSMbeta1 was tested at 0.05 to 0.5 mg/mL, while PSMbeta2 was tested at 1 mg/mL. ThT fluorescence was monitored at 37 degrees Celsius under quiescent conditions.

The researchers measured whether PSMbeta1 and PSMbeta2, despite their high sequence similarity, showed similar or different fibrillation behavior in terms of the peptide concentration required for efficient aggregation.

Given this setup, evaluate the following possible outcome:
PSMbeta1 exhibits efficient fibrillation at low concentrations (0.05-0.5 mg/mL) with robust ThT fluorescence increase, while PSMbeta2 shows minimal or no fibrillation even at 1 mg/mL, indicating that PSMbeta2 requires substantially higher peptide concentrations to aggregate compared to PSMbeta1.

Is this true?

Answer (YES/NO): NO